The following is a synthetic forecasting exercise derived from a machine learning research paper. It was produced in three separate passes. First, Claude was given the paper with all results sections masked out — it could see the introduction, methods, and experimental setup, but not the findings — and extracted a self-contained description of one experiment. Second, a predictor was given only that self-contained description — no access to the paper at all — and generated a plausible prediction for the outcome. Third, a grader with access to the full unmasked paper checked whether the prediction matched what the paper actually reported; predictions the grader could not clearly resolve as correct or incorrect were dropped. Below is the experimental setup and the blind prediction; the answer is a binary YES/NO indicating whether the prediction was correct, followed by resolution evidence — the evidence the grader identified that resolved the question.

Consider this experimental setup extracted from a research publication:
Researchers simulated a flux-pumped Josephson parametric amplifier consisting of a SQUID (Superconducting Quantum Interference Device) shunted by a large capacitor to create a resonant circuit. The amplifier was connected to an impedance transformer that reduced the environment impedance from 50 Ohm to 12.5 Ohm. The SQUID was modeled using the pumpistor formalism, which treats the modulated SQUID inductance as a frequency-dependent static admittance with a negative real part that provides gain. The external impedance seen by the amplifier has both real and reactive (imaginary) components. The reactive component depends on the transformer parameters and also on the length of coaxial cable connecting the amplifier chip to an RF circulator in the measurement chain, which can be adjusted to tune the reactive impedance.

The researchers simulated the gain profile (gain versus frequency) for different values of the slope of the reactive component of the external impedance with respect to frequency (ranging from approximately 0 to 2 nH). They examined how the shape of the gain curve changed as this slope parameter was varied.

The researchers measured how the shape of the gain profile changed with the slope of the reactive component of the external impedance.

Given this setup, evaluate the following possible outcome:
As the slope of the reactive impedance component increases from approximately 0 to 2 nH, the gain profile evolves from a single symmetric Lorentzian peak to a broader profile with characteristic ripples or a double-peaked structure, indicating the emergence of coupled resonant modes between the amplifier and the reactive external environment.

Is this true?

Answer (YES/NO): YES